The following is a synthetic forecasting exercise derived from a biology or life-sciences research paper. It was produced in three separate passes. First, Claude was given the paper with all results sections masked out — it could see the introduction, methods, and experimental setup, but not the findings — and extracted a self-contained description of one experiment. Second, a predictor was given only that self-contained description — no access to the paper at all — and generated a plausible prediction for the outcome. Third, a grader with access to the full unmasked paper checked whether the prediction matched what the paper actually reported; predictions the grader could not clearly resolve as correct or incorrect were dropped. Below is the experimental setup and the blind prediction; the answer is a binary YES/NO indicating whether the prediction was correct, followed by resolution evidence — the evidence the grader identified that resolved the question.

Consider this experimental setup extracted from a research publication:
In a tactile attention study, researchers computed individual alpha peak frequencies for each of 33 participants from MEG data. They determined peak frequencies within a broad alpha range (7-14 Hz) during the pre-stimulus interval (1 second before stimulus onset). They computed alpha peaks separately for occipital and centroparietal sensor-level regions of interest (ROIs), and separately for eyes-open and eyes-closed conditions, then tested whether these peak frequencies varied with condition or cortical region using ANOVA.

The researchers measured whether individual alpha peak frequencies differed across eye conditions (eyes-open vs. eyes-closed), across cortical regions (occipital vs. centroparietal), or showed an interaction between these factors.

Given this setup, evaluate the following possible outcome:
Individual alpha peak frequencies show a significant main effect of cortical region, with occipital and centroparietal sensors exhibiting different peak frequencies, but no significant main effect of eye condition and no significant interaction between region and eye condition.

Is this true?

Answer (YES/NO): NO